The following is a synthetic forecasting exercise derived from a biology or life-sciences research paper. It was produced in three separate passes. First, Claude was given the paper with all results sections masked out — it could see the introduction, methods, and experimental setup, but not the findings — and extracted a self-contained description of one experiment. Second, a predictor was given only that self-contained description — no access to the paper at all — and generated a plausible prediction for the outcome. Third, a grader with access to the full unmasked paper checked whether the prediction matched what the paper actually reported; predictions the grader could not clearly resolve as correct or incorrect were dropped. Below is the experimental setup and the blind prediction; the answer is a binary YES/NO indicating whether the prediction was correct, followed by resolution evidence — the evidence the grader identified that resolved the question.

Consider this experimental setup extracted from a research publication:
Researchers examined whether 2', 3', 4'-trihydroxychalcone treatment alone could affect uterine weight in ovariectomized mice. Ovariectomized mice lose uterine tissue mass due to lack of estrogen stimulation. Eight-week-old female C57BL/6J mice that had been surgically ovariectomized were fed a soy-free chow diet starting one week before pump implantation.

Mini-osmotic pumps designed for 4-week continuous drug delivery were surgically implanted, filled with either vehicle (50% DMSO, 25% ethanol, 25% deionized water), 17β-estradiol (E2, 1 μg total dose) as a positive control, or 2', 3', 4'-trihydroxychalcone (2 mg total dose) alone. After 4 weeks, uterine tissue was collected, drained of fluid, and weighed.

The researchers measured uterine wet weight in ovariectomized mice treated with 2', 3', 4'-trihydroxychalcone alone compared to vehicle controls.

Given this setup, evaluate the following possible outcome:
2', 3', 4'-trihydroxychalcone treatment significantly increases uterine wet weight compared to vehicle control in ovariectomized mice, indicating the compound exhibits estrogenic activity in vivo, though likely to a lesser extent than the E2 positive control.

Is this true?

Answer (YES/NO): NO